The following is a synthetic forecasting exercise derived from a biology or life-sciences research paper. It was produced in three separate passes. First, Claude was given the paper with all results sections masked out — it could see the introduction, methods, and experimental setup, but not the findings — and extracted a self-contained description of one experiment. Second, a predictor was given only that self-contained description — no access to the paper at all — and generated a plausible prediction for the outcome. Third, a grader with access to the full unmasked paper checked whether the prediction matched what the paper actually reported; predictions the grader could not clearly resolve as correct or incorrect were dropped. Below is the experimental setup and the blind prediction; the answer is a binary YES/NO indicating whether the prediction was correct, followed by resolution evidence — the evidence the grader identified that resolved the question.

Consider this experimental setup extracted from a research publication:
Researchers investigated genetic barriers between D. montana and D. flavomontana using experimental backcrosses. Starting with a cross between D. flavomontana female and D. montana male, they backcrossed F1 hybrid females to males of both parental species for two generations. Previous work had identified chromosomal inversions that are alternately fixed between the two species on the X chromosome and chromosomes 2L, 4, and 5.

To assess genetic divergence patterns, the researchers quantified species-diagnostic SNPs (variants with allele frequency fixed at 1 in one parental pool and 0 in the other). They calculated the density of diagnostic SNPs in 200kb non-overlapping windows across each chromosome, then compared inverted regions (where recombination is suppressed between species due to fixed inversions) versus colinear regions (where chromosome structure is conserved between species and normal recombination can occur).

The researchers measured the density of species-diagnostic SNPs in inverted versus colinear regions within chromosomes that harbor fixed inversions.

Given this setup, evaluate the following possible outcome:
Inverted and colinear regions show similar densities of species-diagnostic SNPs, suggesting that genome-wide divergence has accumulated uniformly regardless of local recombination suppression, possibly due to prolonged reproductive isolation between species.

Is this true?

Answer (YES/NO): NO